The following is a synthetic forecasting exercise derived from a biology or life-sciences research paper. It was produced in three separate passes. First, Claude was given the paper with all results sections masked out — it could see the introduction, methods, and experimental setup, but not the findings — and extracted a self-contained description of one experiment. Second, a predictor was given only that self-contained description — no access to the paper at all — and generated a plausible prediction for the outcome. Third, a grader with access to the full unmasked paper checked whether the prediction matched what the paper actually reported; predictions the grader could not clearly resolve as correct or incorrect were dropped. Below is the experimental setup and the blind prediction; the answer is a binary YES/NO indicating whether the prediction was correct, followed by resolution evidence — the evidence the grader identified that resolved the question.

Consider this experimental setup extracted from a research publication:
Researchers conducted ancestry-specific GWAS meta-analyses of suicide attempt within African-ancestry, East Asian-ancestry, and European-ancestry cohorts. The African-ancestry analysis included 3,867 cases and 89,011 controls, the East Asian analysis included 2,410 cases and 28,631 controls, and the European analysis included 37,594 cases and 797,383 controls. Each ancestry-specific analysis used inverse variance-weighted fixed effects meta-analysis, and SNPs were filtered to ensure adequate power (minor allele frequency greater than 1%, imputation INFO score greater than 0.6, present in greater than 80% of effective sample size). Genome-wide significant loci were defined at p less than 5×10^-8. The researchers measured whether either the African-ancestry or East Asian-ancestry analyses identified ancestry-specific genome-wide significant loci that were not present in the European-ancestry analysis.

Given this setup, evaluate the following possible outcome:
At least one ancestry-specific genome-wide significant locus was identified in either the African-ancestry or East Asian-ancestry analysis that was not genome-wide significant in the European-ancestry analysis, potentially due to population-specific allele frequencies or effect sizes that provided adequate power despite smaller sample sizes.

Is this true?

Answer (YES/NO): NO